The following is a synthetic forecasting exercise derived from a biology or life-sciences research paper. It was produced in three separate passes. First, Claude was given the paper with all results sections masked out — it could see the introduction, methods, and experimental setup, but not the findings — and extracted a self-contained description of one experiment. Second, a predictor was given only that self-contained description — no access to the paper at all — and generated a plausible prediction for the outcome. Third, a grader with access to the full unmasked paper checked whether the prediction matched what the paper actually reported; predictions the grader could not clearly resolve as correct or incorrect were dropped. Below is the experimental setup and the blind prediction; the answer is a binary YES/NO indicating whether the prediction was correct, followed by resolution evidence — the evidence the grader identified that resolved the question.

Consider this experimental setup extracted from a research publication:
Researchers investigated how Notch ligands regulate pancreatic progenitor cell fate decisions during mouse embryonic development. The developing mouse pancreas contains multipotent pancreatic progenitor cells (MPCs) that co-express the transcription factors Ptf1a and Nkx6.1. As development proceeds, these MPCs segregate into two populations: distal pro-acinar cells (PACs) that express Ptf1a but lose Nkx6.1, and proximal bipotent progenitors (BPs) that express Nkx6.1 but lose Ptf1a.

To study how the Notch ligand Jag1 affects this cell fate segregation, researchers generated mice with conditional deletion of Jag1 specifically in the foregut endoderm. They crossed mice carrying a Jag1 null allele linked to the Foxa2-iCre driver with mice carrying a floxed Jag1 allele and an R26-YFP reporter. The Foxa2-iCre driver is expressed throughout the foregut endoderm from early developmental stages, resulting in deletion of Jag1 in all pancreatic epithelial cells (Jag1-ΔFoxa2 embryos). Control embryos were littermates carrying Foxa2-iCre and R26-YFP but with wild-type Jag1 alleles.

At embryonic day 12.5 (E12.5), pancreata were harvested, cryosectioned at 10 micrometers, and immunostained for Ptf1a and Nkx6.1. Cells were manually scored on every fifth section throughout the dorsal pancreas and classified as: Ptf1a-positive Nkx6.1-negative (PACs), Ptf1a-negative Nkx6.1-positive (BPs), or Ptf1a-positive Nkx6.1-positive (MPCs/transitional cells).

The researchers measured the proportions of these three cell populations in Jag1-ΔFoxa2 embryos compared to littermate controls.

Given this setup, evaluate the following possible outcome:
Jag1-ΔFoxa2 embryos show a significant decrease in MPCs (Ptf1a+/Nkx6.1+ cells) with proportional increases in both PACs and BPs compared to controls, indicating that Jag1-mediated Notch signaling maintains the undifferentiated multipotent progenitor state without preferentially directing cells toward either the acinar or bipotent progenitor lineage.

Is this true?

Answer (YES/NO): NO